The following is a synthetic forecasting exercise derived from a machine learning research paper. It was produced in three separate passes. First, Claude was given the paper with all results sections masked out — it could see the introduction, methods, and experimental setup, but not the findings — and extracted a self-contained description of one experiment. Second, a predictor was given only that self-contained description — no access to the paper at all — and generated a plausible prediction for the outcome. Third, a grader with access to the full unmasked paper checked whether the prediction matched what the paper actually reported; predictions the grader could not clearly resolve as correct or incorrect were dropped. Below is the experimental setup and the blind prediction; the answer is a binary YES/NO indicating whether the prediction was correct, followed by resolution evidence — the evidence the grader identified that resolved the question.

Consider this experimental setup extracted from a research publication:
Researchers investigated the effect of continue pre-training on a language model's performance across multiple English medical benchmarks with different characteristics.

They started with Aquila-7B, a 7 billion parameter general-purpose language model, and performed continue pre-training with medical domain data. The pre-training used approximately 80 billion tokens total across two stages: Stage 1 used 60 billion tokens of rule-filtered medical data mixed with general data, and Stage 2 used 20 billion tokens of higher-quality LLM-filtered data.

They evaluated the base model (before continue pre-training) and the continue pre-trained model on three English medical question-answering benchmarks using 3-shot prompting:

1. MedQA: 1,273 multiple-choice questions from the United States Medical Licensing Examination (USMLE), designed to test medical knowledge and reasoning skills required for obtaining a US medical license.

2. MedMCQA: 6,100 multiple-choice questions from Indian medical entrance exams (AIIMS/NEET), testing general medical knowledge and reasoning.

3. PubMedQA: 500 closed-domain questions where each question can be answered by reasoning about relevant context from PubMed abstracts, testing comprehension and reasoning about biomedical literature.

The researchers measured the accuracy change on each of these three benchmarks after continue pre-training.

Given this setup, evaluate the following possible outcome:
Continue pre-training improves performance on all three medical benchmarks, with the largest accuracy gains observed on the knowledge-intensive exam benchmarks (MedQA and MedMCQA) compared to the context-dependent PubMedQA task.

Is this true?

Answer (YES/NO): NO